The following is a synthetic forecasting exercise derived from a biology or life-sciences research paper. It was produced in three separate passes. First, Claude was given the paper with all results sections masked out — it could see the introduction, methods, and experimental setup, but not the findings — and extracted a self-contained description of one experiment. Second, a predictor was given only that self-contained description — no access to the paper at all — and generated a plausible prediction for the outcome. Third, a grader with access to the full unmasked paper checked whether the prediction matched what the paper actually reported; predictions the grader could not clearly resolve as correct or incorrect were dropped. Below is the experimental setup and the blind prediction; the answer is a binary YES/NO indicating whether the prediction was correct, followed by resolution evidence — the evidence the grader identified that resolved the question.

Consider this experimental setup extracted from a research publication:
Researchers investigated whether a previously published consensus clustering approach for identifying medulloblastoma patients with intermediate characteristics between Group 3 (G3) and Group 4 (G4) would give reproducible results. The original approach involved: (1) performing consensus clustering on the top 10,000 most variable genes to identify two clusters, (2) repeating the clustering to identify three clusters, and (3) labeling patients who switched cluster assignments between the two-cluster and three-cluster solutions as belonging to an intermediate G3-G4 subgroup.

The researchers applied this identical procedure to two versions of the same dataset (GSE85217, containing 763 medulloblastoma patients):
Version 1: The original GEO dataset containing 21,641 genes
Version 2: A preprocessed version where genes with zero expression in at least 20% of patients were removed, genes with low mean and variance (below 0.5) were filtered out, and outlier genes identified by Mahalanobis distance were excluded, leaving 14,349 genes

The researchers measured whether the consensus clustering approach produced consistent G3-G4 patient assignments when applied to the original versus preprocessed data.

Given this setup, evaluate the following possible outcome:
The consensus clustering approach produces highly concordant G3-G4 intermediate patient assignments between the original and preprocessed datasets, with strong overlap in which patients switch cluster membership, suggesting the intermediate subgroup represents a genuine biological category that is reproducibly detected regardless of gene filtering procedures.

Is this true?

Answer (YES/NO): NO